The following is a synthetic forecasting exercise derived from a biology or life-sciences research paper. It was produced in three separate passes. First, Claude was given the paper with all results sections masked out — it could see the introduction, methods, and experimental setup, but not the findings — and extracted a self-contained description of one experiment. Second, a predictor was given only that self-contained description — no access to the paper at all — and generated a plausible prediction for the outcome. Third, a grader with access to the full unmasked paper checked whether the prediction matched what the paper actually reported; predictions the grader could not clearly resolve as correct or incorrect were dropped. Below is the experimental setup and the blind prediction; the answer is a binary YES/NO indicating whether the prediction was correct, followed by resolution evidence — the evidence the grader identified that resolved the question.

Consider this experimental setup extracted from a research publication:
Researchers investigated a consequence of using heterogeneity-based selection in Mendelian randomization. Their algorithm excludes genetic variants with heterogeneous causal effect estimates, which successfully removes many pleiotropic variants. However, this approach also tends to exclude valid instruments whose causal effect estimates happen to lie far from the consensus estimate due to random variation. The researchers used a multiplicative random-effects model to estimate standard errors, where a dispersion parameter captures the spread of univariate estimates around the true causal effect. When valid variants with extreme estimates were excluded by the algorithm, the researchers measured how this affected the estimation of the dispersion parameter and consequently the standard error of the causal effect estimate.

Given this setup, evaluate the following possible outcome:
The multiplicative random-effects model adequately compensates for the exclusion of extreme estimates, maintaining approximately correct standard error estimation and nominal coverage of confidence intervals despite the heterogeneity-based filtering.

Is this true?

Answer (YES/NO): NO